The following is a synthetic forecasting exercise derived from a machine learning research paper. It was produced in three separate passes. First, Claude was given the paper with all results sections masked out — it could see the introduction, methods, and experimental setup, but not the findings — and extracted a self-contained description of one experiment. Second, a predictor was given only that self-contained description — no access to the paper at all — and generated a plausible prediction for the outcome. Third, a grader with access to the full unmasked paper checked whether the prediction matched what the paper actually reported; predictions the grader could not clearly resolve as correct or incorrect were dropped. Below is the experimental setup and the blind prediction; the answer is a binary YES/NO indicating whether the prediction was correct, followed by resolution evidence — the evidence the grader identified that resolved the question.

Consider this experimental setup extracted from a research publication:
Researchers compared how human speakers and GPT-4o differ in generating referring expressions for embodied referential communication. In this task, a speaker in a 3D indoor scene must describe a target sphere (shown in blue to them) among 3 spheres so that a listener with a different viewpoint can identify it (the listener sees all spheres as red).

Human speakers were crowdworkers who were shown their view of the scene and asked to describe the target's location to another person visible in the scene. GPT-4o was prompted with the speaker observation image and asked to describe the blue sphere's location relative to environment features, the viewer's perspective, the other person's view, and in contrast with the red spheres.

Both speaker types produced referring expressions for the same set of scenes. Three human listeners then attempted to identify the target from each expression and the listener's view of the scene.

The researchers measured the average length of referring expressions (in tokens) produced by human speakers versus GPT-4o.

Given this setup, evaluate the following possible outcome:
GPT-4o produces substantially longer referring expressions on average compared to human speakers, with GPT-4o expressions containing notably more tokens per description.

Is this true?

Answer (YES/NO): YES